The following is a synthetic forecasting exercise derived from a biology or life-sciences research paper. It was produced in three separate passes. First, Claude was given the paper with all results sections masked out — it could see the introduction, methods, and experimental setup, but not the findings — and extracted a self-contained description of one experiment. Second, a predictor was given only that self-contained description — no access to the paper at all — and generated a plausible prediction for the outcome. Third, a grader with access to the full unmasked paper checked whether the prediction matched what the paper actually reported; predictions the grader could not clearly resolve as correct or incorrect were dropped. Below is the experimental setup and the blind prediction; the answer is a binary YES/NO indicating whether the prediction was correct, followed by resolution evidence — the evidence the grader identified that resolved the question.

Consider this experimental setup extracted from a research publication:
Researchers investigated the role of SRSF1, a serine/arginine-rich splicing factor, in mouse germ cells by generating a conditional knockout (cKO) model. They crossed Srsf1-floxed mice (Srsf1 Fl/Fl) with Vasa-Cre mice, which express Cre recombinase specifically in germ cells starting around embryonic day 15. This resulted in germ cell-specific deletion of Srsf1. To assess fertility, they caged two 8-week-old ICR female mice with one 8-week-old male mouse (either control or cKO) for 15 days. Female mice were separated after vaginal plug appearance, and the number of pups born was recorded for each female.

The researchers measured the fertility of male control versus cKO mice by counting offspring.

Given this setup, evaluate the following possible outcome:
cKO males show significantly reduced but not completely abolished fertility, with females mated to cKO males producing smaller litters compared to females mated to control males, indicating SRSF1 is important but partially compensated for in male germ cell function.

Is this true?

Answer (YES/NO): NO